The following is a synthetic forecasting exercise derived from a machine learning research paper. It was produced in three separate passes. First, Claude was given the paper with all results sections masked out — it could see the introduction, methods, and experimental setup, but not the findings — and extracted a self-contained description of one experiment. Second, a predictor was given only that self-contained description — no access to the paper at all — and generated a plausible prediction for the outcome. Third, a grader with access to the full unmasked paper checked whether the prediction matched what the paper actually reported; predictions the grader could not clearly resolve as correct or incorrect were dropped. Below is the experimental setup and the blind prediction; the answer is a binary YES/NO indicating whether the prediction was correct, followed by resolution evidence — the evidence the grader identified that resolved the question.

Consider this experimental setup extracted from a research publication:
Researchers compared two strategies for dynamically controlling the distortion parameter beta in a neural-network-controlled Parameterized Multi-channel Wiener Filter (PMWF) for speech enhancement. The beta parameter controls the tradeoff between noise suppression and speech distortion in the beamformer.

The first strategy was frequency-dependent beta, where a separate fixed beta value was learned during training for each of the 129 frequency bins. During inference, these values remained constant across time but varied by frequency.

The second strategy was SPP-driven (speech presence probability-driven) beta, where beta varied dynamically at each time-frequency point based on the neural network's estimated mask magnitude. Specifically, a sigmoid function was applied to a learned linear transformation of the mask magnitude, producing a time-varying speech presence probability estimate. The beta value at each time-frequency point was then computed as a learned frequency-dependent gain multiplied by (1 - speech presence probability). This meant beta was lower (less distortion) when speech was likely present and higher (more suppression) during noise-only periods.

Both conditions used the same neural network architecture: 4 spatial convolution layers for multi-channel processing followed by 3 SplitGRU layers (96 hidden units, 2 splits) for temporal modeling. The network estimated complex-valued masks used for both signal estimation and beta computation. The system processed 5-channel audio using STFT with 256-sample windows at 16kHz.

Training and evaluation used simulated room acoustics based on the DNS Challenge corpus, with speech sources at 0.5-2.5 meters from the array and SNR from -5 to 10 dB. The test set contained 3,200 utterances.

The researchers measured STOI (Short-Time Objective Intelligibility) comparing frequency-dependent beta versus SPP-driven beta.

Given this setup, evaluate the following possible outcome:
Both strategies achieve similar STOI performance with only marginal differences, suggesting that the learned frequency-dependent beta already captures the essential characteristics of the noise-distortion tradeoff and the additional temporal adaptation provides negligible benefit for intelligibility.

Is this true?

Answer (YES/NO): NO